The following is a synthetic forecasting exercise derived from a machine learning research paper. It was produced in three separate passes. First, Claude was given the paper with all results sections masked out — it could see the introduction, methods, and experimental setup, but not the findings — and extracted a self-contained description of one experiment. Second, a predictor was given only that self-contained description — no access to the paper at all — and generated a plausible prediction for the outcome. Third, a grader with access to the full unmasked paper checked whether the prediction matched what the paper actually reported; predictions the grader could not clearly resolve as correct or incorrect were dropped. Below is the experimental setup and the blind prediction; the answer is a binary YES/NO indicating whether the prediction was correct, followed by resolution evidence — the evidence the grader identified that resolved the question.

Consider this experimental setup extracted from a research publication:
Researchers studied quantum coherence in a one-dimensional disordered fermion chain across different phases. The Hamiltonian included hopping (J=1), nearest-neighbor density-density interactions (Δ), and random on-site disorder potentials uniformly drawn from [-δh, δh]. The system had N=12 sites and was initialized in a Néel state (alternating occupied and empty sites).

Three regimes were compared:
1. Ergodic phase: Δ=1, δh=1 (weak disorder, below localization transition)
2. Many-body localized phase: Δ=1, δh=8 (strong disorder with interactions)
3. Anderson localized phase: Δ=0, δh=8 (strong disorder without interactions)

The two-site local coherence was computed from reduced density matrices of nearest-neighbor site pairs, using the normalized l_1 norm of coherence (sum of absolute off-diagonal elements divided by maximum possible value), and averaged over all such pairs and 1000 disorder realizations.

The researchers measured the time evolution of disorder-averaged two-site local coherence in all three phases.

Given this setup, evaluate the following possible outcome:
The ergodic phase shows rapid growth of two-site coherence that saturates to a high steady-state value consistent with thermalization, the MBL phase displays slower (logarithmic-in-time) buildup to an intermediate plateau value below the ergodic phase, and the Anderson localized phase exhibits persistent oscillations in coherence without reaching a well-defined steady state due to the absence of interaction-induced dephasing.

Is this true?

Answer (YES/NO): NO